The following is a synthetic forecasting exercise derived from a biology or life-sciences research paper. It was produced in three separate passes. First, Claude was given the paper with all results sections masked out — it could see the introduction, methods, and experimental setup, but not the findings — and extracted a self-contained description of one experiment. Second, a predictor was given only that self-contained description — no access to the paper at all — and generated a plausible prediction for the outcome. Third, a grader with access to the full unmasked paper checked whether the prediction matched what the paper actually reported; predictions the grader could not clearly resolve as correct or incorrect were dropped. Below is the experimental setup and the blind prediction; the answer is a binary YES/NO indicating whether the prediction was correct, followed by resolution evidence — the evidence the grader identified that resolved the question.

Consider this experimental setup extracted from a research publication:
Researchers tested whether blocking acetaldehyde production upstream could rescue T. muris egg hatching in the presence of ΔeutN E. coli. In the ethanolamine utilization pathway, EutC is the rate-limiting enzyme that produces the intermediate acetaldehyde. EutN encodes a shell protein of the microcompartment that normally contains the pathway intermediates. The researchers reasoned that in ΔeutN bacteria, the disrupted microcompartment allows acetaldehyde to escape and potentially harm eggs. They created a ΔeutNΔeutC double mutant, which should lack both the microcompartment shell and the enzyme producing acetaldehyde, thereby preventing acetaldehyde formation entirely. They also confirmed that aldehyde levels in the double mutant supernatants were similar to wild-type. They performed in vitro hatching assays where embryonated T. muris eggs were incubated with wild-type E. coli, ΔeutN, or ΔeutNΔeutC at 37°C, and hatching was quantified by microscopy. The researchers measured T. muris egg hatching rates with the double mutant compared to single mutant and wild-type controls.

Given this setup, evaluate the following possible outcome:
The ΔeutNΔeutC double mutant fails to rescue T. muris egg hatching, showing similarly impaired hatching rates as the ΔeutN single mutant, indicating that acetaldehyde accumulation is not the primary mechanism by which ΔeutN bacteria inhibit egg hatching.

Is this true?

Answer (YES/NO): NO